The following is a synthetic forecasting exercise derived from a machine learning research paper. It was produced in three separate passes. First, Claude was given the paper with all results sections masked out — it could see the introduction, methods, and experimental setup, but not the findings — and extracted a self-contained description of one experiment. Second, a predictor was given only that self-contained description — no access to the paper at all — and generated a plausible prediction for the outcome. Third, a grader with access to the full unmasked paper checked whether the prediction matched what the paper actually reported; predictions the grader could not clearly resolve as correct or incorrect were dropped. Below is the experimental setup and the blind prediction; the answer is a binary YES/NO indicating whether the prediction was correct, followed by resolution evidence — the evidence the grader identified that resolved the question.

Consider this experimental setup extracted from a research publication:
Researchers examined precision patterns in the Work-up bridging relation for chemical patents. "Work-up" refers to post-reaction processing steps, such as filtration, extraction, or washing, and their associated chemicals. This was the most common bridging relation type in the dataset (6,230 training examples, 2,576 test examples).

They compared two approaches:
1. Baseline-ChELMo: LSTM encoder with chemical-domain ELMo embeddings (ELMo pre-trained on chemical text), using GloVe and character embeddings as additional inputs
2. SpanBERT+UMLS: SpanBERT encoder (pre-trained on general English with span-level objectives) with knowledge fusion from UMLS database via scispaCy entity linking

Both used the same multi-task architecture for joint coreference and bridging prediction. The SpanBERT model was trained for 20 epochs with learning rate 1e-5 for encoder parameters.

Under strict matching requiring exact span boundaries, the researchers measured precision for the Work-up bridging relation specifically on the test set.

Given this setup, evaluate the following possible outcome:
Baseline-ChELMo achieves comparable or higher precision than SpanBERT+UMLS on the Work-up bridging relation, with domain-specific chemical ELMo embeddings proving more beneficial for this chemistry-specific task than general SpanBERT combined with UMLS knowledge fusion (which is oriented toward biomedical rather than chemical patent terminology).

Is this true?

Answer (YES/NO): YES